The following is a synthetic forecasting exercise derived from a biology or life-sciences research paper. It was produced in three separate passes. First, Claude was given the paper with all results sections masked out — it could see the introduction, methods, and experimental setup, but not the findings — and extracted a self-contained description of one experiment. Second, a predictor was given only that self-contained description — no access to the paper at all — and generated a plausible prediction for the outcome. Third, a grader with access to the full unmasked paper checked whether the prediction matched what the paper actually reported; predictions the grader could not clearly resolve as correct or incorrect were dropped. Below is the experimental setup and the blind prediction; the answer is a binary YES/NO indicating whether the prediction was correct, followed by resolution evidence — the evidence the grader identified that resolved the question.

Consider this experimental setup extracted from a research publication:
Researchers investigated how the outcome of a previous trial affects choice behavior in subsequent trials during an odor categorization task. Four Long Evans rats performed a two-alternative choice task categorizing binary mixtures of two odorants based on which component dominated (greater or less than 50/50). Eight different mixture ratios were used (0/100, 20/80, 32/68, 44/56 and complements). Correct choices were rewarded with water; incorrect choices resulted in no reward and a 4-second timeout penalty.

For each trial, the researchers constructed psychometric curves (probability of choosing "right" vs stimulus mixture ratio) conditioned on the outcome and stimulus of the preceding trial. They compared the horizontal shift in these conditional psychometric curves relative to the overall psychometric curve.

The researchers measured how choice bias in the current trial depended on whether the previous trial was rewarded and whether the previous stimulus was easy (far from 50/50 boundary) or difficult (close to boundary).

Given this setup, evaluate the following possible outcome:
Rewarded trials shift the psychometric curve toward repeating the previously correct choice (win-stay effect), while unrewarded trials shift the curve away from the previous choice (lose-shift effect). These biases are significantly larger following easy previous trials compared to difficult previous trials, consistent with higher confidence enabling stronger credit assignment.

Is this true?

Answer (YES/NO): NO